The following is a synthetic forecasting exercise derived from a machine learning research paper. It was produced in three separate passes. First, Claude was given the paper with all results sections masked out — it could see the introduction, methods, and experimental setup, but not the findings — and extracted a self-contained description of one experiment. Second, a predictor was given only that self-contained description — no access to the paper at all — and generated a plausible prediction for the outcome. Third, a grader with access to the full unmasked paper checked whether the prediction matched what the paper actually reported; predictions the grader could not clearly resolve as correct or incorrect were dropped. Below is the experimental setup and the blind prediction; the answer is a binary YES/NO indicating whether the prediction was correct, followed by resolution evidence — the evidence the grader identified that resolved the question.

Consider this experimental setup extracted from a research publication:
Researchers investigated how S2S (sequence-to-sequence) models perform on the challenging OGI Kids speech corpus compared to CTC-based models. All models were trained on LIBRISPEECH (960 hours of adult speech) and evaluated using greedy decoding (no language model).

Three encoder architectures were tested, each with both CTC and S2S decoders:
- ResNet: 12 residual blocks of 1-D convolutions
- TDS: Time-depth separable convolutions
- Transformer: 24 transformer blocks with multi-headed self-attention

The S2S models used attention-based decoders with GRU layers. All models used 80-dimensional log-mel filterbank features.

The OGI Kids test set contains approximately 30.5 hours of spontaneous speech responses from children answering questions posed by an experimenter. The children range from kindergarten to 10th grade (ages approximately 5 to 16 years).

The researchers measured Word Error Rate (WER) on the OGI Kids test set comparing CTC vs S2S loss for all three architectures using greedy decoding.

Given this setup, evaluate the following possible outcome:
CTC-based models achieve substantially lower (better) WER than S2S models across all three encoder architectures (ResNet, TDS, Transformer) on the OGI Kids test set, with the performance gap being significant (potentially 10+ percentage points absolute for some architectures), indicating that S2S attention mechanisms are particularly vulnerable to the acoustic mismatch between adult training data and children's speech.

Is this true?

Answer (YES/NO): YES